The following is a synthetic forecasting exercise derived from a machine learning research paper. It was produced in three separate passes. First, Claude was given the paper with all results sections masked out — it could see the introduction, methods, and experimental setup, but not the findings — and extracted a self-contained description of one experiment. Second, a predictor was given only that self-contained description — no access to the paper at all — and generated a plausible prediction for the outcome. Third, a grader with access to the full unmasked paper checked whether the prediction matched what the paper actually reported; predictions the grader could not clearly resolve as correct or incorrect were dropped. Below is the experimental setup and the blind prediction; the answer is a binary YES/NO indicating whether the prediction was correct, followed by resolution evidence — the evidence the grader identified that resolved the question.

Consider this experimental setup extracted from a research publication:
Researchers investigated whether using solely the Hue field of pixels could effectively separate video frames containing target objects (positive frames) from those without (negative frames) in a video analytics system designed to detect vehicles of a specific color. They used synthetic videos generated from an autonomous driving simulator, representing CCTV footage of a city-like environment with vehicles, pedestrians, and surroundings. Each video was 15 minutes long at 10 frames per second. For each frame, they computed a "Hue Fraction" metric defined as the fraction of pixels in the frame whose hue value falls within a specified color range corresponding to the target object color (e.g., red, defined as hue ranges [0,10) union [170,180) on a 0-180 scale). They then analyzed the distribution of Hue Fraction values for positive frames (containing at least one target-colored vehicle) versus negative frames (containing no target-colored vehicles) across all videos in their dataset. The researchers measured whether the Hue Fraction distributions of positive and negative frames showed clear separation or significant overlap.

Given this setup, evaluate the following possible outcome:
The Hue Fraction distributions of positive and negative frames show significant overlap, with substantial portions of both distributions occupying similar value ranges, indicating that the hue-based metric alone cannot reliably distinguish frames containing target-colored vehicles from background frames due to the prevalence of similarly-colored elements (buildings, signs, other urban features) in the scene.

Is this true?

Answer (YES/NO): YES